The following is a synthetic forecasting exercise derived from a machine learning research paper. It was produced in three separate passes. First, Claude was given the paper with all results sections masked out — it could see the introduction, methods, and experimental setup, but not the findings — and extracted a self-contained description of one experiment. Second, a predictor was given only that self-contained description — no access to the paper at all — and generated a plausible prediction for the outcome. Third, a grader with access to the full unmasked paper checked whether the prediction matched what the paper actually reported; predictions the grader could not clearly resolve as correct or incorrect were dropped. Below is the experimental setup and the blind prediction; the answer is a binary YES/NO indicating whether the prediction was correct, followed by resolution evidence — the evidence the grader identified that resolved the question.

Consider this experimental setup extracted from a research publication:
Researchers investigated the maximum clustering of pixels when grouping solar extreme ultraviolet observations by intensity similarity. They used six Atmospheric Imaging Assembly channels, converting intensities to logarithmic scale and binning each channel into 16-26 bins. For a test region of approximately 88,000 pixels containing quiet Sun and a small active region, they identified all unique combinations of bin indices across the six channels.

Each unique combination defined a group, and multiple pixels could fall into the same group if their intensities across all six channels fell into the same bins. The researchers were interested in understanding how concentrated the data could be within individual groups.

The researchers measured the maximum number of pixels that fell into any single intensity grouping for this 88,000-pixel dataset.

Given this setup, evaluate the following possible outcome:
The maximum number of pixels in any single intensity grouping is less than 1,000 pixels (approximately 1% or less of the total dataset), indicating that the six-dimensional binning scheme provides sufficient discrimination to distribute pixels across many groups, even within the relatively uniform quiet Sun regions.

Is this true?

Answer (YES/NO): YES